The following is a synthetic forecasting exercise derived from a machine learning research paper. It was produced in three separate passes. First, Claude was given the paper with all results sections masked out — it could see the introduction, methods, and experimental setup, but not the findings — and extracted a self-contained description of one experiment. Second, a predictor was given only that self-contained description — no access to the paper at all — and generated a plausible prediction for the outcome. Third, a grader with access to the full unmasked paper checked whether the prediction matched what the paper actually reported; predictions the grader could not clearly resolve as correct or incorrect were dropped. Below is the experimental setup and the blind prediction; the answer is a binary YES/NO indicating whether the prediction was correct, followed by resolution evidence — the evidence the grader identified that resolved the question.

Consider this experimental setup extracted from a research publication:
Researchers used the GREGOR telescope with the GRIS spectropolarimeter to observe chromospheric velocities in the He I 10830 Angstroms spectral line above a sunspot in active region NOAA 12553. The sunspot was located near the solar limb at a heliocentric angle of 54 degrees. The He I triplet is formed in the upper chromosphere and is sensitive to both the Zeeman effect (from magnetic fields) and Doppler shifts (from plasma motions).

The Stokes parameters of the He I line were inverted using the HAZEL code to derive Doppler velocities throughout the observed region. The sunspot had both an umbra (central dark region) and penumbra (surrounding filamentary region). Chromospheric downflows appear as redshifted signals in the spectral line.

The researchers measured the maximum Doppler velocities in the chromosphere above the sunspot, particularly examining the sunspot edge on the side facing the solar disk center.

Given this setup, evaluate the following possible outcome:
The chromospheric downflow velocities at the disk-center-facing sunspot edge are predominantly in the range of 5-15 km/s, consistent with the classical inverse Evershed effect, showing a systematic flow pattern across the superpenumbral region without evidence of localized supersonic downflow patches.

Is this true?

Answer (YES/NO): NO